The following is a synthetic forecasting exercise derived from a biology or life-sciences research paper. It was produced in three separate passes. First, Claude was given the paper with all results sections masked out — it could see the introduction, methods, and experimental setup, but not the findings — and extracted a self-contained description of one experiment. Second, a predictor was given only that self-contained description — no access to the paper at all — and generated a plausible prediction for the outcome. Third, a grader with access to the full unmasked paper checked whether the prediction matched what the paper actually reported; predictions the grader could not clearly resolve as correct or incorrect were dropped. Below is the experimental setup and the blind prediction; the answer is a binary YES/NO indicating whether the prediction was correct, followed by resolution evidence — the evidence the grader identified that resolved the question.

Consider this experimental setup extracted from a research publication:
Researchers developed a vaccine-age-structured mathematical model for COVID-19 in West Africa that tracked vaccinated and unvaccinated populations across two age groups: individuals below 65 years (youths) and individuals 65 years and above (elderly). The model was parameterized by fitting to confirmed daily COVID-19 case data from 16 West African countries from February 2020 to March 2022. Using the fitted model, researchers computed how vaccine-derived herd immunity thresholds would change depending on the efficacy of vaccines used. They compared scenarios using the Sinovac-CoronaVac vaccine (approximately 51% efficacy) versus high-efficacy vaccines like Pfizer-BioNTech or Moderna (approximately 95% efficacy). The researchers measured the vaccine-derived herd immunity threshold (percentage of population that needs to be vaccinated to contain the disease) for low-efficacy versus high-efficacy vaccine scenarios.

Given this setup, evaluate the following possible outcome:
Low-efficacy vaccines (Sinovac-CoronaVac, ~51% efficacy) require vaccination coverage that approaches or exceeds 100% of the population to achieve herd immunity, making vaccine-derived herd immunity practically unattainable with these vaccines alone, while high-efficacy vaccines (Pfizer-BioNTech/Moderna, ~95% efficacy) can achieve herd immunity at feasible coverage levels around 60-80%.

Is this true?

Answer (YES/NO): NO